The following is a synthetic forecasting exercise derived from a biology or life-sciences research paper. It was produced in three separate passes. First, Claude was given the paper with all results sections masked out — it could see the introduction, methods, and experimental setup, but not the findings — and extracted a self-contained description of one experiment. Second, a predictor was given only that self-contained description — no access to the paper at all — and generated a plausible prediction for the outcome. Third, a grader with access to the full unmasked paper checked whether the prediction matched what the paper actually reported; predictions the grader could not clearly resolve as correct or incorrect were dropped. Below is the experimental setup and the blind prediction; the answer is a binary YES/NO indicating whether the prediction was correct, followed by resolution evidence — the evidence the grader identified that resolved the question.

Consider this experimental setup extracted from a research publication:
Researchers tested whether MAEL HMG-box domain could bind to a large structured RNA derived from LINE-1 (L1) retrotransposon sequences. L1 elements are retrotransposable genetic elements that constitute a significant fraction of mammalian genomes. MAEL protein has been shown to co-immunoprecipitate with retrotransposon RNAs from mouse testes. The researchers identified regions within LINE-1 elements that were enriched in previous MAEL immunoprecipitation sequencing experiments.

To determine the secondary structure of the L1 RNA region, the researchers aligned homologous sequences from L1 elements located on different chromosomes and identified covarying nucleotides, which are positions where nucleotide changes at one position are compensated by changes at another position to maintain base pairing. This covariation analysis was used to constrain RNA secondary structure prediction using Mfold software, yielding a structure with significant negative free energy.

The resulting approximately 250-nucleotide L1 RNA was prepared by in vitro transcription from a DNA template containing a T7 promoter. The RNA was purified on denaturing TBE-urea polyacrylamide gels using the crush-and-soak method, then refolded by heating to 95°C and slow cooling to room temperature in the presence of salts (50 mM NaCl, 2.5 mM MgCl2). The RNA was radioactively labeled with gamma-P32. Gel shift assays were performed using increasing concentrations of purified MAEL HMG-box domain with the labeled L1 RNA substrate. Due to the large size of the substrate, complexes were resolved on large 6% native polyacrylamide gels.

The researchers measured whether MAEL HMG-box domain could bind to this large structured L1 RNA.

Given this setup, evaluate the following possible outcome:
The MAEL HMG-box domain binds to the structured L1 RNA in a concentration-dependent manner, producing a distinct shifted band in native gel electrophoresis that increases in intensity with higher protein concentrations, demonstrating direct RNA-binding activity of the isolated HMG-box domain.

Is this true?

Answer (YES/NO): YES